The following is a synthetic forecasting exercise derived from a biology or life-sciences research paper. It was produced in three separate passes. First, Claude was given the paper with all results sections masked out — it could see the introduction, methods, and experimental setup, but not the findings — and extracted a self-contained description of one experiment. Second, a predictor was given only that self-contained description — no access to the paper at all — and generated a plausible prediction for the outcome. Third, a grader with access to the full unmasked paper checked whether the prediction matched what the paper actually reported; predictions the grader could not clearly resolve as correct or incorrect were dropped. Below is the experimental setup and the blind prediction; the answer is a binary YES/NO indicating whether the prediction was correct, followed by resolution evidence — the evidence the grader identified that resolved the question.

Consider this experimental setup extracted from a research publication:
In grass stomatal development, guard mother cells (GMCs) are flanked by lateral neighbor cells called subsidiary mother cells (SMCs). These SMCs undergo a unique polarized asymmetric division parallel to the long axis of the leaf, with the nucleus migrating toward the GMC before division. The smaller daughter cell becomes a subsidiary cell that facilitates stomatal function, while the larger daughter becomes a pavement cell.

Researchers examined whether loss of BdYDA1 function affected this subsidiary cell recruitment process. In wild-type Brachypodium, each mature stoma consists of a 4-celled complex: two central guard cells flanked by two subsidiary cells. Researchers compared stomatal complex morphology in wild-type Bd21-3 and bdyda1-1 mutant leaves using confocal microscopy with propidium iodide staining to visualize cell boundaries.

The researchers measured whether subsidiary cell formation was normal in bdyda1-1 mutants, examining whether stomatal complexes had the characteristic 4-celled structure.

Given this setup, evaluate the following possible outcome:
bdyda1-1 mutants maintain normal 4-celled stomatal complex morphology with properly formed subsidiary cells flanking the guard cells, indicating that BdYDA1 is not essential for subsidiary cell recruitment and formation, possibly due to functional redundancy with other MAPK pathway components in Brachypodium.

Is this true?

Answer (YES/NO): NO